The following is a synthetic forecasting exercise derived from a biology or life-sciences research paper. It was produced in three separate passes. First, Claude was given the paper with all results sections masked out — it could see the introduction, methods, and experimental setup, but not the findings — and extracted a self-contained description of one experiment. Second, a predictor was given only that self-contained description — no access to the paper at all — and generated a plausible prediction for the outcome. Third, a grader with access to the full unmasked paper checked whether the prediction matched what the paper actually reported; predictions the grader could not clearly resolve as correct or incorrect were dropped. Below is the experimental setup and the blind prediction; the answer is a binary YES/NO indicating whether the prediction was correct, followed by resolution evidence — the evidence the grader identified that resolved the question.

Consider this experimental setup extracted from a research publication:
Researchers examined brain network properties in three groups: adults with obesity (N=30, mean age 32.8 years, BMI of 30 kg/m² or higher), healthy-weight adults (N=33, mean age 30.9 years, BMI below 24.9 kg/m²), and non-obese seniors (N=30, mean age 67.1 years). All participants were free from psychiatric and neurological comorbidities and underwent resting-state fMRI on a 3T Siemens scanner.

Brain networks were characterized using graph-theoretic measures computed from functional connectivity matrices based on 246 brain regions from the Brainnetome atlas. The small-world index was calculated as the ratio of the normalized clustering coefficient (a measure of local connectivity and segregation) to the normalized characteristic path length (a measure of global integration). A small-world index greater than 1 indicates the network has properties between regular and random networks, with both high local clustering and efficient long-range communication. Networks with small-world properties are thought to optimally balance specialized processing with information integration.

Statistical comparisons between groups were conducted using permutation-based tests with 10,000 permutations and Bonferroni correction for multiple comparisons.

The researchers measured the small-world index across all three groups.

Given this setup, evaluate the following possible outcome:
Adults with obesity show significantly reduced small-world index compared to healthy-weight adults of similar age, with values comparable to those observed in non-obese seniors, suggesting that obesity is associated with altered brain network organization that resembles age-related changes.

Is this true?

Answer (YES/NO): NO